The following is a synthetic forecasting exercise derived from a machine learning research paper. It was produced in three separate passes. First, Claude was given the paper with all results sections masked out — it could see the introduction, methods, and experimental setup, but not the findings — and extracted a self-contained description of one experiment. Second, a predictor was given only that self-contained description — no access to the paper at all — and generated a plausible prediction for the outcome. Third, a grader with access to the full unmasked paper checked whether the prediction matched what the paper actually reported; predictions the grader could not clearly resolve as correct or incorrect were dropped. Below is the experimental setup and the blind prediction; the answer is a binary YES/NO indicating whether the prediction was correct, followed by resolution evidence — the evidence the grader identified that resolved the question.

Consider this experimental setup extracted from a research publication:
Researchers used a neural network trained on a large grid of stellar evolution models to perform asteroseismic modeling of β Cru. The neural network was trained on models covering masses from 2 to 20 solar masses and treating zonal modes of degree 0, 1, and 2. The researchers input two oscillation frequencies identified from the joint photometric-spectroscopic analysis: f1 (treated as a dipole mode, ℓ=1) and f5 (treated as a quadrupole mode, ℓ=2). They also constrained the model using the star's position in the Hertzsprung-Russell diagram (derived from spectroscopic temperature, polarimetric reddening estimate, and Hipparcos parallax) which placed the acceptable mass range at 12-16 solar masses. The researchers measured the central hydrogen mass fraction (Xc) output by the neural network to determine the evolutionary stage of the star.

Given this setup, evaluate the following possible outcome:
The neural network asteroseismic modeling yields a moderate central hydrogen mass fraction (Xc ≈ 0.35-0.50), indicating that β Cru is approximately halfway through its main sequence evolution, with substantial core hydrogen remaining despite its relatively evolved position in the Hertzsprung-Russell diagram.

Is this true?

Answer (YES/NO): NO